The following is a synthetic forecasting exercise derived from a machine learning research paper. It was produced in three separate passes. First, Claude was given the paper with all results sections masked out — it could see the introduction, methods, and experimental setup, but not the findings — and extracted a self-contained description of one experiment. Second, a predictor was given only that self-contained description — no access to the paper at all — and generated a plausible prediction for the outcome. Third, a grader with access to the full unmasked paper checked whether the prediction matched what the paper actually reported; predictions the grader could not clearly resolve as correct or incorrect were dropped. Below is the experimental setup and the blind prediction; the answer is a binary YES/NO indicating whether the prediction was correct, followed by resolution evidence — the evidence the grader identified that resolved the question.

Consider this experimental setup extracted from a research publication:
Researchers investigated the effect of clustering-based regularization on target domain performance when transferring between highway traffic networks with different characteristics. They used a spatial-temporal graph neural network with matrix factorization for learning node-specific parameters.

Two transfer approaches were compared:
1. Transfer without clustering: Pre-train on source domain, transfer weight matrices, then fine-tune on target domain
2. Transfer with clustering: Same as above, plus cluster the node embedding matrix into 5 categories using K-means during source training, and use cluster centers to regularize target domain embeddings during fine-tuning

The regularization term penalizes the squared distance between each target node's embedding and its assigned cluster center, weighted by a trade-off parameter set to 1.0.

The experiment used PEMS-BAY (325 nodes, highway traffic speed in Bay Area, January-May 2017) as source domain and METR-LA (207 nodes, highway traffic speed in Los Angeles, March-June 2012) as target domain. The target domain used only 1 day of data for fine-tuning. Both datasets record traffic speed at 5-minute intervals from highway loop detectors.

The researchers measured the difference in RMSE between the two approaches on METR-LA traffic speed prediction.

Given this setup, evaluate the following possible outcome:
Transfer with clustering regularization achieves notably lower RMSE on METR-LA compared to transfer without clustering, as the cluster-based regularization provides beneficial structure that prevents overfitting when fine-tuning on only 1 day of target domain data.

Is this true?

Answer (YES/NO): NO